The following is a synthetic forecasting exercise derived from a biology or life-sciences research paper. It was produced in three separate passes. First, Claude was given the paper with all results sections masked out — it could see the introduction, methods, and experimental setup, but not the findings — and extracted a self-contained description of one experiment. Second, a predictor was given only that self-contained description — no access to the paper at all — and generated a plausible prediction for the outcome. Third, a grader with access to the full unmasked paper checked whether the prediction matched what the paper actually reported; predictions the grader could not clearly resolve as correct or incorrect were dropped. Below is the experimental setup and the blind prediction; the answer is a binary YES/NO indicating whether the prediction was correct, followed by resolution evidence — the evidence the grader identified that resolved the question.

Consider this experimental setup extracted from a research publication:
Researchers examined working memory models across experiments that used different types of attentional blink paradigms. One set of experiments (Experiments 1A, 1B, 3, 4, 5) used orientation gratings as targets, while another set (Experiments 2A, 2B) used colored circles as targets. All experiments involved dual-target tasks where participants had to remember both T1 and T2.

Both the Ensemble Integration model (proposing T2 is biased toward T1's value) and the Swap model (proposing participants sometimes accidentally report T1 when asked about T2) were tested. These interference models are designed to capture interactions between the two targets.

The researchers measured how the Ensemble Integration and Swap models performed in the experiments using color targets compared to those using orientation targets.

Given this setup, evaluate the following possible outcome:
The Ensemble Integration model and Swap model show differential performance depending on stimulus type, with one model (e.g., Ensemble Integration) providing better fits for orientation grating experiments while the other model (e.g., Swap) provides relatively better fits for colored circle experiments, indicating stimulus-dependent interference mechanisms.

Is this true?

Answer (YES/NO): NO